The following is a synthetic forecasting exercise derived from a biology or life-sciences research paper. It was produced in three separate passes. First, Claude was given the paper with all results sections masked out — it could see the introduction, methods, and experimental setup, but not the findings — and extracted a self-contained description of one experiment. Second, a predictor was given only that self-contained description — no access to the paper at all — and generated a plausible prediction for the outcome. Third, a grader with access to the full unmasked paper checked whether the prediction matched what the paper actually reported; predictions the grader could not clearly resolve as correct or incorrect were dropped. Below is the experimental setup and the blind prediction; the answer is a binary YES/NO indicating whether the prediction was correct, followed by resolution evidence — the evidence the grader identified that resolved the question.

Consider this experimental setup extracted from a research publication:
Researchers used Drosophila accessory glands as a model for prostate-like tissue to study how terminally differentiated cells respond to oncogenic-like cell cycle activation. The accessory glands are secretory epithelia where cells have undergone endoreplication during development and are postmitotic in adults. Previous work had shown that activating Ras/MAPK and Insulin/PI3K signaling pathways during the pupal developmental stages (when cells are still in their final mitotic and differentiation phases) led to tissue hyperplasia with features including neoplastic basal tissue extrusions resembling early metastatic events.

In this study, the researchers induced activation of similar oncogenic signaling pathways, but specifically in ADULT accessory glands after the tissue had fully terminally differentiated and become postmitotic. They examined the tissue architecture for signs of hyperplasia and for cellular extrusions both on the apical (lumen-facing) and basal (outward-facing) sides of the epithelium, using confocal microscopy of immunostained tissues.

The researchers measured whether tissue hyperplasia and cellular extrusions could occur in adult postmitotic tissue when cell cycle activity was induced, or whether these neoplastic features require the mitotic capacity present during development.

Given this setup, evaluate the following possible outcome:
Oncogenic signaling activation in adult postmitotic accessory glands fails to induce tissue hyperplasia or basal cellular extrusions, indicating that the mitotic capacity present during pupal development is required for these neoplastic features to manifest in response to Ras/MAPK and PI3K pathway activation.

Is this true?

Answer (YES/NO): NO